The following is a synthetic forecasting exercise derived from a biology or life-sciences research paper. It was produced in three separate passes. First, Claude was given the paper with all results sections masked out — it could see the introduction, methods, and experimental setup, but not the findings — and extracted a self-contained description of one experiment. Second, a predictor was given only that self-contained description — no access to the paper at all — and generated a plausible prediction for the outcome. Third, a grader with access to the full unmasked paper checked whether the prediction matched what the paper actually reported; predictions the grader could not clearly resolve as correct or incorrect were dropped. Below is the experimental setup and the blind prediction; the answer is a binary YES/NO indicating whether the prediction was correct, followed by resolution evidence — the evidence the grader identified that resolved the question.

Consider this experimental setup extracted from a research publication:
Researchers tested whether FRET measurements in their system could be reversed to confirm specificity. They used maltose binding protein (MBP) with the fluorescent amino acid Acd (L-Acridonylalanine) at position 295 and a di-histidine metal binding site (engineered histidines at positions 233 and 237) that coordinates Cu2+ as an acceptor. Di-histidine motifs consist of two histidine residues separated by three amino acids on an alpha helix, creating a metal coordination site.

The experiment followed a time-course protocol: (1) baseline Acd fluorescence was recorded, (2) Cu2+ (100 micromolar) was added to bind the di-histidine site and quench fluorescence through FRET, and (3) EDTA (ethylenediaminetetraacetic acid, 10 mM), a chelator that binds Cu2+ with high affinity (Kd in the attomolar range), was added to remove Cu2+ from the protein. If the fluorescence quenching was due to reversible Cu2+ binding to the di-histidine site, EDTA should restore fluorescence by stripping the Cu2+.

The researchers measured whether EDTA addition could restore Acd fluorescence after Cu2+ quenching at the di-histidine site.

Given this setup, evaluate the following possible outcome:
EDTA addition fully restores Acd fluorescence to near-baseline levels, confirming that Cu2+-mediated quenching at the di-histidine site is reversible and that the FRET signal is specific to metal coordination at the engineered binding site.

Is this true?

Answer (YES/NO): NO